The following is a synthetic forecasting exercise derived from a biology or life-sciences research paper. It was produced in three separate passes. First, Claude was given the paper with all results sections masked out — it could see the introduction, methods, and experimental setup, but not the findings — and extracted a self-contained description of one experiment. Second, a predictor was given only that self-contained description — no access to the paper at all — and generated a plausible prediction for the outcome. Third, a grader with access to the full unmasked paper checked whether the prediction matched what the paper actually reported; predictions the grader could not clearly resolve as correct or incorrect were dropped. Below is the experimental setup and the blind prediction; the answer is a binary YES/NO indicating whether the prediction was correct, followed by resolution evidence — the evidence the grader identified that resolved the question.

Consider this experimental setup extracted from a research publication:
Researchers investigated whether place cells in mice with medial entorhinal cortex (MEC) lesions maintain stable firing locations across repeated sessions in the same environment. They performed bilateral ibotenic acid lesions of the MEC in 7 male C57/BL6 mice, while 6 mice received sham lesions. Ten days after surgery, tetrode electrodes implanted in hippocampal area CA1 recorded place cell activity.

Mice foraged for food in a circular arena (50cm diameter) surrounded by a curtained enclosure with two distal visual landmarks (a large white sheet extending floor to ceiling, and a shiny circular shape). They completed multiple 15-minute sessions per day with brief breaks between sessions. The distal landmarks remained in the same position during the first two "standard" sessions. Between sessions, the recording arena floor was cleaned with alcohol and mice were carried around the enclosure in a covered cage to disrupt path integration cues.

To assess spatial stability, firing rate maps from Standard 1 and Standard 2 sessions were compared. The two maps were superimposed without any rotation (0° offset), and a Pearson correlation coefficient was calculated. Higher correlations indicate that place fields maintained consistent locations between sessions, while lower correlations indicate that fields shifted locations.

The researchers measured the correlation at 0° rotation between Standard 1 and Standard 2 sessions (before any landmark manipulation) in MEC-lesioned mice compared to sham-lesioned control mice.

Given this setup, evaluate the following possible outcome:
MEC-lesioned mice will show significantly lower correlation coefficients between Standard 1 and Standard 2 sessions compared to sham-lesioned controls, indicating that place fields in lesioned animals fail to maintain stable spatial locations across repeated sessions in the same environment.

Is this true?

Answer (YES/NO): NO